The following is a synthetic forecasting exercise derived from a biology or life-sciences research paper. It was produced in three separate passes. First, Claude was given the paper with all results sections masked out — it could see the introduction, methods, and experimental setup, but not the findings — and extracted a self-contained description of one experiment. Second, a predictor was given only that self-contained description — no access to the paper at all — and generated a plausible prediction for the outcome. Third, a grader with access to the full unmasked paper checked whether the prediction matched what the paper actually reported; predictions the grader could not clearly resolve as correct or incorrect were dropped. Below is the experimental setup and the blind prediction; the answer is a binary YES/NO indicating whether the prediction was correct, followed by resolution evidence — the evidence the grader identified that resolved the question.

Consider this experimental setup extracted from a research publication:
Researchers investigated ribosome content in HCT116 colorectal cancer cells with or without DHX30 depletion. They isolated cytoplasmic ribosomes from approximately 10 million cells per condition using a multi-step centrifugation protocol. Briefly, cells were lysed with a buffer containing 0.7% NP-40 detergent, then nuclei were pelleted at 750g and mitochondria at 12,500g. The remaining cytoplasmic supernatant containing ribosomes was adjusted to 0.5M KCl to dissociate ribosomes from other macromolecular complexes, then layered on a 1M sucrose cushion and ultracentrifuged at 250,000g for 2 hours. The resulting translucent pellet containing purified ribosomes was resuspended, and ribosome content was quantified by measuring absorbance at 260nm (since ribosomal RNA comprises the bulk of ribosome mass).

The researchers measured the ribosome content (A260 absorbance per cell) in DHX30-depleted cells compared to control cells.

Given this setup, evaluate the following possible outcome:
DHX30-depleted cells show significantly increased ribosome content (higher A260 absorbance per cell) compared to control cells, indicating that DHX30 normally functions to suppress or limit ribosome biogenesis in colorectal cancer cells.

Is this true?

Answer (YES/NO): YES